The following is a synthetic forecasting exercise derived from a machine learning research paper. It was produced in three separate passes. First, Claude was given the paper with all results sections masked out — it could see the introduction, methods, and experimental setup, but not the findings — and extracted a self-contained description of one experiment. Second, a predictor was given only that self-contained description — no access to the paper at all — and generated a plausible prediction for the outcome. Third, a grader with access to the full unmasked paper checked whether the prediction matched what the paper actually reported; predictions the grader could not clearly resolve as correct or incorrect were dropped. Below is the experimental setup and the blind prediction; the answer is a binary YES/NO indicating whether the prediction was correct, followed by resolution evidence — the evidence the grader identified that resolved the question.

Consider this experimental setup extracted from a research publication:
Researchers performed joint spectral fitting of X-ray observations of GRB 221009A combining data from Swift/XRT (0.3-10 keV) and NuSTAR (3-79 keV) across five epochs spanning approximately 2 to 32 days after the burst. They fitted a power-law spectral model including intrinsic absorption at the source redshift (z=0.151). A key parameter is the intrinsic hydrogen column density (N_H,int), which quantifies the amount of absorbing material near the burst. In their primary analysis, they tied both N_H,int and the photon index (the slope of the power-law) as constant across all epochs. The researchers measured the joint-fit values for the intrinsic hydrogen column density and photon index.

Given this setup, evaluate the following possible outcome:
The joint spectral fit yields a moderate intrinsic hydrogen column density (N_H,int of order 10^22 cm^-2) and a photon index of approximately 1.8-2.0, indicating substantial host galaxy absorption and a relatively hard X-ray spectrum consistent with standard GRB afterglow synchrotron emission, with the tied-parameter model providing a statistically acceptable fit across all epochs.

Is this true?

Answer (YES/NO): YES